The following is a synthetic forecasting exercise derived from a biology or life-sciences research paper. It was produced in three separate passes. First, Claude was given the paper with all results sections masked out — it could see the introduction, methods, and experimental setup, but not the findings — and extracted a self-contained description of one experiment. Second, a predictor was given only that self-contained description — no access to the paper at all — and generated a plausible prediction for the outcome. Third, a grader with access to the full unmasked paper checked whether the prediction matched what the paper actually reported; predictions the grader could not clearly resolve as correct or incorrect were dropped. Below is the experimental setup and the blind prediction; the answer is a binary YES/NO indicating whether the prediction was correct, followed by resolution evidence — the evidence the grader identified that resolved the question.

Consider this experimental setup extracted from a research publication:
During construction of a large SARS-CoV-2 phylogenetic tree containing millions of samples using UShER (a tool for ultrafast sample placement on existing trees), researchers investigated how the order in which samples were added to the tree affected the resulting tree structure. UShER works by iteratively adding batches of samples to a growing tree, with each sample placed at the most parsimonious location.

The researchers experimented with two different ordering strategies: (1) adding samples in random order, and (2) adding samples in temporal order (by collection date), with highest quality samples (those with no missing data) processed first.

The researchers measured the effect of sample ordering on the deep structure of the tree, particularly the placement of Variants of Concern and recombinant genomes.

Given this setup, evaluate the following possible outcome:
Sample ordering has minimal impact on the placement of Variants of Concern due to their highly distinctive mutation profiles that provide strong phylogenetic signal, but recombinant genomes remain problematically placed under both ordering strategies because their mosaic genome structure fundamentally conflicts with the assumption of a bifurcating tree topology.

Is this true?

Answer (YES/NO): NO